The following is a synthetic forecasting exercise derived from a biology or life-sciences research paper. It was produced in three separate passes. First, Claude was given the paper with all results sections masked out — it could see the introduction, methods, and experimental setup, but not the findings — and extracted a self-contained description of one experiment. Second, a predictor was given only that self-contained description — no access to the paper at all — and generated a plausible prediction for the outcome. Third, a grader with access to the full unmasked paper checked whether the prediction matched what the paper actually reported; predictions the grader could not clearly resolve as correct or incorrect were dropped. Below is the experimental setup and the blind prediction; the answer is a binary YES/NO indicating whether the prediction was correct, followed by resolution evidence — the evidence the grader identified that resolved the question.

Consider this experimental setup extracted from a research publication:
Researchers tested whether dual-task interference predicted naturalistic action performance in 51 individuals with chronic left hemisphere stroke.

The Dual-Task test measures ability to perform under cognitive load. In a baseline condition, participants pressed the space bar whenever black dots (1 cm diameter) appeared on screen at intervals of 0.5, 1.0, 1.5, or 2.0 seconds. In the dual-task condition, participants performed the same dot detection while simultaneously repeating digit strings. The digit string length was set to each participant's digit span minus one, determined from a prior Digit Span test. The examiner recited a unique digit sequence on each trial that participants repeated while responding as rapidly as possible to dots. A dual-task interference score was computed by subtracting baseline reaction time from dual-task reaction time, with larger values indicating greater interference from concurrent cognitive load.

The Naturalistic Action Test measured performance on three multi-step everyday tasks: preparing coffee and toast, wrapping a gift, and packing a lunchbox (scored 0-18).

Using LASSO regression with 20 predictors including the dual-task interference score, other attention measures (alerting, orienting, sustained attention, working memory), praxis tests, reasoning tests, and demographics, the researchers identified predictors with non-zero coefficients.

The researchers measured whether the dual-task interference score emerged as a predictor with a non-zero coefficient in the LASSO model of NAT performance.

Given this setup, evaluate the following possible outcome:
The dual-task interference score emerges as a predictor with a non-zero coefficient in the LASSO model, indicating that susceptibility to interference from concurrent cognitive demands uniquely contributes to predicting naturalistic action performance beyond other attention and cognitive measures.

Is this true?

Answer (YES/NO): YES